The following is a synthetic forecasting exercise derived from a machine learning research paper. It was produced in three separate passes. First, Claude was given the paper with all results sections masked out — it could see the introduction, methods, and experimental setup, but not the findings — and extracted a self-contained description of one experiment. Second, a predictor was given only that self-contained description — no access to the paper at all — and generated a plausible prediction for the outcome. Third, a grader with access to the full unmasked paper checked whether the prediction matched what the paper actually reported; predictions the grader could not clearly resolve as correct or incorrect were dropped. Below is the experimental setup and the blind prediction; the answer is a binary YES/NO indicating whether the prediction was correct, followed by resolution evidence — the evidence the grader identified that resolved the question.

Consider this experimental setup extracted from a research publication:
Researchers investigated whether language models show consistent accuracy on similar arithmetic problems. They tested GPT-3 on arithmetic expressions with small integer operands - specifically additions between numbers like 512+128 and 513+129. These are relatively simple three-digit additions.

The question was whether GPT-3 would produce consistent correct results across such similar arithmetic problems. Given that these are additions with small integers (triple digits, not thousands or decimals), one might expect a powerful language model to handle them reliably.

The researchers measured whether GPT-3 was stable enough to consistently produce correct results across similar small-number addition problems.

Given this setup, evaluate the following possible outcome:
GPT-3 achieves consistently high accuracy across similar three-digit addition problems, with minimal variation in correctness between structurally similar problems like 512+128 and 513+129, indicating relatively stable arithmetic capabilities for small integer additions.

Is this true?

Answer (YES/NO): NO